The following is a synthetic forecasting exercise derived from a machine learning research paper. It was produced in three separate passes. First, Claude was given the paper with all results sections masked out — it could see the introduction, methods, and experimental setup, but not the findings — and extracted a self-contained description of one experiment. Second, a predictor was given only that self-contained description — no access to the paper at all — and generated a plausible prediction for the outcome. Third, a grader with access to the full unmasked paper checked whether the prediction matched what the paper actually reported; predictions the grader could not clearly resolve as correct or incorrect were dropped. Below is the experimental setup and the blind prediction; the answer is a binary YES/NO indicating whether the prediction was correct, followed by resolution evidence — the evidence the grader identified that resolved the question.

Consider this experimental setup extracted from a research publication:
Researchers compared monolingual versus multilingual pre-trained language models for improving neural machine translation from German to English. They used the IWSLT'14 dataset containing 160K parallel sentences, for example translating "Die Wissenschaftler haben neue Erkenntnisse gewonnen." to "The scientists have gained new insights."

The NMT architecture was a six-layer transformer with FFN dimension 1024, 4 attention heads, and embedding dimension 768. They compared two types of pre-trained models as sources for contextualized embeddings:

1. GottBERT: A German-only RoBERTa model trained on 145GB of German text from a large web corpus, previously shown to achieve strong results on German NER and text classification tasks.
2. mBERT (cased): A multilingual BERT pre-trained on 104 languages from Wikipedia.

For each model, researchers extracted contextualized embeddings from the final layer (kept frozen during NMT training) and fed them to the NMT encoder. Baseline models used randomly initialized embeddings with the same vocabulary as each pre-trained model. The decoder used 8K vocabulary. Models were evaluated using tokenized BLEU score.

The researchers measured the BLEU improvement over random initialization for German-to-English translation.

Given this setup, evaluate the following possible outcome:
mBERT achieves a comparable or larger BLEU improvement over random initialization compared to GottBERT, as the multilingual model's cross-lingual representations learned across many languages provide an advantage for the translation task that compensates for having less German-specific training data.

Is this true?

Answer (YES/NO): NO